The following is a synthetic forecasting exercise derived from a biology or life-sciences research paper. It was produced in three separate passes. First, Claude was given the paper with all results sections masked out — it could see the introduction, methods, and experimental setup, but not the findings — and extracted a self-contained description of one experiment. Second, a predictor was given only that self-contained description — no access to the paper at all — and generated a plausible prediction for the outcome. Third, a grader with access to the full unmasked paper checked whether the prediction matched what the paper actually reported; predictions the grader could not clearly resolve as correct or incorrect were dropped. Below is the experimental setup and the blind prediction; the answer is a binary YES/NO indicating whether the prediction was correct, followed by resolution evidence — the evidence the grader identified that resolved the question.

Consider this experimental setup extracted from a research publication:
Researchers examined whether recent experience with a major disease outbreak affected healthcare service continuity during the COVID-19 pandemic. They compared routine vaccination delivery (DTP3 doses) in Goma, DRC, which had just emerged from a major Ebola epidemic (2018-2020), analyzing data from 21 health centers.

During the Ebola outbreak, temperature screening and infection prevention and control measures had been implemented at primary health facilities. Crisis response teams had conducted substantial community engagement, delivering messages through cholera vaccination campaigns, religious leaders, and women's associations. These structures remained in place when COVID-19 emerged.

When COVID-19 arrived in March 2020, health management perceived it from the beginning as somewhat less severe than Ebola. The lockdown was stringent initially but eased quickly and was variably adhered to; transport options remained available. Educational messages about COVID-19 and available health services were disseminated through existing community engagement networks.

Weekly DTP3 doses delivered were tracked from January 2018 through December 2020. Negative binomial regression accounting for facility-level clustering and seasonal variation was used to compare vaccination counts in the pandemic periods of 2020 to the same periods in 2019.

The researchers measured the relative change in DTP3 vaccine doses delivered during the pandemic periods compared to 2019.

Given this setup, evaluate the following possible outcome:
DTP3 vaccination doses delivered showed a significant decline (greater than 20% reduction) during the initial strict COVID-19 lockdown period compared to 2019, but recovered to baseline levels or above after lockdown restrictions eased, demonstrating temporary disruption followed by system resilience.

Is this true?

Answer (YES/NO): NO